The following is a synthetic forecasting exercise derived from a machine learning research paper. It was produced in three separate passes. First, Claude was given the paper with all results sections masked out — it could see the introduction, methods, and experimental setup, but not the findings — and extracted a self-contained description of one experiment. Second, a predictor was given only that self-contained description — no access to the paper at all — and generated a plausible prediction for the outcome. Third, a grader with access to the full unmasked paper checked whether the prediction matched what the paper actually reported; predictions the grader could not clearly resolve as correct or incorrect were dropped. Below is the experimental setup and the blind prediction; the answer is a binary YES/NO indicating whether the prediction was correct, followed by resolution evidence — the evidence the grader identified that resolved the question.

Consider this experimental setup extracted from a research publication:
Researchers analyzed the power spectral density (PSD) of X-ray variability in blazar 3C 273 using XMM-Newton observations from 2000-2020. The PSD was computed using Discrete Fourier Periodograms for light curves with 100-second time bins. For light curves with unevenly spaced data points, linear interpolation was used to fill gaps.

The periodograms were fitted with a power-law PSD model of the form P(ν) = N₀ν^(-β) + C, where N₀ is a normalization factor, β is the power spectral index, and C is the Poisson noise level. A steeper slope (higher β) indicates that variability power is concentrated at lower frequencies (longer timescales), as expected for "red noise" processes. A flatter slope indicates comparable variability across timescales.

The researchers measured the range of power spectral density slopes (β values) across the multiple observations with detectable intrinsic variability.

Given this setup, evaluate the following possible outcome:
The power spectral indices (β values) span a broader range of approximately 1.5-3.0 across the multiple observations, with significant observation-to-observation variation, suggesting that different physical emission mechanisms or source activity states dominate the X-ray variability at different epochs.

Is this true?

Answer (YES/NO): NO